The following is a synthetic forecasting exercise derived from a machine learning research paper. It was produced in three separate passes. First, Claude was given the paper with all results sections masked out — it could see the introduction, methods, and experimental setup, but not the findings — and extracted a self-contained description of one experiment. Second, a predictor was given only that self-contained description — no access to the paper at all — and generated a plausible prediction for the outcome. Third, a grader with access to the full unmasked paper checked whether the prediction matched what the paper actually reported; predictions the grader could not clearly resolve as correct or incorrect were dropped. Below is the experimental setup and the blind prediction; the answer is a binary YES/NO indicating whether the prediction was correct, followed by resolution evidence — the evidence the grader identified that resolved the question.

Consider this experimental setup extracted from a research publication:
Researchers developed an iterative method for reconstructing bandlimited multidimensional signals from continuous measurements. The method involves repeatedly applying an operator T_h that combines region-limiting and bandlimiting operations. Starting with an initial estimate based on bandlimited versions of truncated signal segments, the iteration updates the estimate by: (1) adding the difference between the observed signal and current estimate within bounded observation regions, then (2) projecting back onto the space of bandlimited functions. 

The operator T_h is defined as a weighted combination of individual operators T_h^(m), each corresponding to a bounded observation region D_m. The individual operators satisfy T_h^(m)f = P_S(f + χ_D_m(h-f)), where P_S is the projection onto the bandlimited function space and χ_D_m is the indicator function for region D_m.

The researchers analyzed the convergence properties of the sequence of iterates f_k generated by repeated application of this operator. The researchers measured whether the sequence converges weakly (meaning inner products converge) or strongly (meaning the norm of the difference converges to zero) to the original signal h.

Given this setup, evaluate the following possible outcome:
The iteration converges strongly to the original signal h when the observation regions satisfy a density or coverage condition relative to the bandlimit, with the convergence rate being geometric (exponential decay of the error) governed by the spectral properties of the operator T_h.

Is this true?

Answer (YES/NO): NO